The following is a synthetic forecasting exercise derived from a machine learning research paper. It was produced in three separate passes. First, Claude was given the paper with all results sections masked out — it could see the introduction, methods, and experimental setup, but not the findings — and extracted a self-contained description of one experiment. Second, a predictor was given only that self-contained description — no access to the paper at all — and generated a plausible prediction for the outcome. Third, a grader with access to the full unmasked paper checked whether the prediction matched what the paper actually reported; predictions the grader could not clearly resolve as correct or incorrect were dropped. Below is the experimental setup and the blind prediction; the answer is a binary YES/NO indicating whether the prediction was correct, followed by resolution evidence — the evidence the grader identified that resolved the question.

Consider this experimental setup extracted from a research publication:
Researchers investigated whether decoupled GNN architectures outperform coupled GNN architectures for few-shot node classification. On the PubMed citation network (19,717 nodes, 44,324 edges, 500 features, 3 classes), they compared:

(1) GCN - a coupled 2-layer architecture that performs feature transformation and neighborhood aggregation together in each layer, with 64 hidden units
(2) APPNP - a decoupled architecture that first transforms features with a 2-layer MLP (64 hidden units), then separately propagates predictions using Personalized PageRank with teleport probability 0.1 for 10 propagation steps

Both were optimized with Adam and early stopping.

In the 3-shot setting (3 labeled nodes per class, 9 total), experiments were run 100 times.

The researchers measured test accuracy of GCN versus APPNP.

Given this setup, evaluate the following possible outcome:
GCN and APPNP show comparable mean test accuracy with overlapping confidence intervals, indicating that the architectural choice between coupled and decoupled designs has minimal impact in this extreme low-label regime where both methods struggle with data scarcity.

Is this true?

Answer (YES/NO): NO